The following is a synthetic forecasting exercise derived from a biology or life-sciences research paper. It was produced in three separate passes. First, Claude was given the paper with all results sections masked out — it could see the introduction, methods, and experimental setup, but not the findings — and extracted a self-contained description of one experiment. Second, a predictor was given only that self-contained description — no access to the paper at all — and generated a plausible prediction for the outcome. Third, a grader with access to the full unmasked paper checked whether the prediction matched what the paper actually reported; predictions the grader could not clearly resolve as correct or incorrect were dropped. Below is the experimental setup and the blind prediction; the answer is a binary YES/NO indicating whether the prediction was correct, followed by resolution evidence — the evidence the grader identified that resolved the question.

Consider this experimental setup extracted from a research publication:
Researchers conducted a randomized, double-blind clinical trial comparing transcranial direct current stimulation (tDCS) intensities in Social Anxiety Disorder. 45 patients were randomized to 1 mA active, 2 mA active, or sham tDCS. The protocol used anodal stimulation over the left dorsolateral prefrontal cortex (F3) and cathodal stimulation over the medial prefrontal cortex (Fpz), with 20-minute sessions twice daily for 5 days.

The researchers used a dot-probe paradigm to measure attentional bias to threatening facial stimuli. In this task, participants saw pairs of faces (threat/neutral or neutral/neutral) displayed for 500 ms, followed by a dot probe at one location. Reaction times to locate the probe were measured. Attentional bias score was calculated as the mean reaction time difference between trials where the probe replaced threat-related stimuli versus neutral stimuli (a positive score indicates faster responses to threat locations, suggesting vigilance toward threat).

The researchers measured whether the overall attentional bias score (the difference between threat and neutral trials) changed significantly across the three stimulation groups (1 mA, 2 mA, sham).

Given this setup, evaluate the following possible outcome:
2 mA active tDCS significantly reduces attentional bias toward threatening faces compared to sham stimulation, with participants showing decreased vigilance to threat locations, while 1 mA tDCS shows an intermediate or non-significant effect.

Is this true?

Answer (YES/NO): NO